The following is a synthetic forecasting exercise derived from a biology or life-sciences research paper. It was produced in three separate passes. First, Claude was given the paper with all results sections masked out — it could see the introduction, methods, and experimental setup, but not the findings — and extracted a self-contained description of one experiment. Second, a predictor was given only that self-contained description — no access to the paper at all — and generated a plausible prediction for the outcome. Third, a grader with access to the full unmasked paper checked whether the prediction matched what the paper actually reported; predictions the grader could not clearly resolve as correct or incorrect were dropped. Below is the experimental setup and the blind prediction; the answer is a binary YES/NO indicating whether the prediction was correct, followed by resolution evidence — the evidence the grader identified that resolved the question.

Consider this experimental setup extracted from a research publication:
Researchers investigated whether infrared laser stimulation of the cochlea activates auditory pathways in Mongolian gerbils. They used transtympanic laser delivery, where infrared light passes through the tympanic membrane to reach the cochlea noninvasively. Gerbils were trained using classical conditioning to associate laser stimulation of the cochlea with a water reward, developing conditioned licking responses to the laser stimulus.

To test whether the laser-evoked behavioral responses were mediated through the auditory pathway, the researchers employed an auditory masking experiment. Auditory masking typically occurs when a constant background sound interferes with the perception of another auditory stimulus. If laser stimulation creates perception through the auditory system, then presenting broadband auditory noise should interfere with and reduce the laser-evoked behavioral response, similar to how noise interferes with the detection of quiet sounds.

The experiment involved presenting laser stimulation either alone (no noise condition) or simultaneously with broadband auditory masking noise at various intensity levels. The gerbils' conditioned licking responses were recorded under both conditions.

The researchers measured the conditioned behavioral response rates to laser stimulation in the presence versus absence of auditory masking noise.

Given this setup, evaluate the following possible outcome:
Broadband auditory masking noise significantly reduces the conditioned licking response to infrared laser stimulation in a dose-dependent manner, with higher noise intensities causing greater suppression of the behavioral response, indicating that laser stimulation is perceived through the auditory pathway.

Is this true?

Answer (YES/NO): YES